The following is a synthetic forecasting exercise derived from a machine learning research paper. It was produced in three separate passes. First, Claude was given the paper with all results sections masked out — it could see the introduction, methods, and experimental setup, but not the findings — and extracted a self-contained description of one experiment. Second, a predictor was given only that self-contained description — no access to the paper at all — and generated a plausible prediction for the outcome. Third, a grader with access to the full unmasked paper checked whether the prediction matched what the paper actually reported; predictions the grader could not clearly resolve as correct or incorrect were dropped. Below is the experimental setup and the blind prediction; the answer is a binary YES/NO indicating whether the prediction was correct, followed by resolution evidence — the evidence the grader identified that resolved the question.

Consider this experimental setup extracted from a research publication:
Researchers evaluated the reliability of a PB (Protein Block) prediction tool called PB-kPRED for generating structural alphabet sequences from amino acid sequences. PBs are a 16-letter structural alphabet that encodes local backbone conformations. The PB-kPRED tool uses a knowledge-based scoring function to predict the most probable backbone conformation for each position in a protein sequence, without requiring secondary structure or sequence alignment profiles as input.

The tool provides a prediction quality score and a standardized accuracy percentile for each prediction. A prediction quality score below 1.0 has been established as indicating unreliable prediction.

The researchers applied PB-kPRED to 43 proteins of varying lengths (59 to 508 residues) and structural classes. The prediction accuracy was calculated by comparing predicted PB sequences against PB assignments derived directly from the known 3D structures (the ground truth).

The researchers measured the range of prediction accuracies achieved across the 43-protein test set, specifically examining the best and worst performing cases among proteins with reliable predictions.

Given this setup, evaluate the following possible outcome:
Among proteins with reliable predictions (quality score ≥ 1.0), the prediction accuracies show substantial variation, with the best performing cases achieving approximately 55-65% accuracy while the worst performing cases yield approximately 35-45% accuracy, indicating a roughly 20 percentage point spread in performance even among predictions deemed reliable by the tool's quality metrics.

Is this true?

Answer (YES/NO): NO